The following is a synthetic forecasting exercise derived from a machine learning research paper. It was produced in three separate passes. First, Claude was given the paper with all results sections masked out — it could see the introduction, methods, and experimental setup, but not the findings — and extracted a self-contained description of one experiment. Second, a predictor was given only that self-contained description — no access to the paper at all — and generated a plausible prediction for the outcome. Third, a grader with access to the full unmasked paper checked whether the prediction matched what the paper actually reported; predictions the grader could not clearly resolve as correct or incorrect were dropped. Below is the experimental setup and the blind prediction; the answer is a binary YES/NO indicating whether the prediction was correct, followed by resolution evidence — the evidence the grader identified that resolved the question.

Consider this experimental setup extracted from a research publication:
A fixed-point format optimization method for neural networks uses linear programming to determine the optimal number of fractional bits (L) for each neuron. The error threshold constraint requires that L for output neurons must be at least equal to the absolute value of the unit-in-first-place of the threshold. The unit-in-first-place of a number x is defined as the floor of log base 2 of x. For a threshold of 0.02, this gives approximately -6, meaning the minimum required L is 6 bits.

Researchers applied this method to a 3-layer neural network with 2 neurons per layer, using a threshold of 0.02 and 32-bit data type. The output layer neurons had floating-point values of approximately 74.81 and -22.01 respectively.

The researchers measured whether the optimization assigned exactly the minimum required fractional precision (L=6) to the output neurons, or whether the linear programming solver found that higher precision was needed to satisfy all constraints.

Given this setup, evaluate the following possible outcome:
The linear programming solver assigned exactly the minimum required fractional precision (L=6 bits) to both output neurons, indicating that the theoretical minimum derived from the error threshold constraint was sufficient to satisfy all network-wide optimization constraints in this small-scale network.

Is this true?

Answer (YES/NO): NO